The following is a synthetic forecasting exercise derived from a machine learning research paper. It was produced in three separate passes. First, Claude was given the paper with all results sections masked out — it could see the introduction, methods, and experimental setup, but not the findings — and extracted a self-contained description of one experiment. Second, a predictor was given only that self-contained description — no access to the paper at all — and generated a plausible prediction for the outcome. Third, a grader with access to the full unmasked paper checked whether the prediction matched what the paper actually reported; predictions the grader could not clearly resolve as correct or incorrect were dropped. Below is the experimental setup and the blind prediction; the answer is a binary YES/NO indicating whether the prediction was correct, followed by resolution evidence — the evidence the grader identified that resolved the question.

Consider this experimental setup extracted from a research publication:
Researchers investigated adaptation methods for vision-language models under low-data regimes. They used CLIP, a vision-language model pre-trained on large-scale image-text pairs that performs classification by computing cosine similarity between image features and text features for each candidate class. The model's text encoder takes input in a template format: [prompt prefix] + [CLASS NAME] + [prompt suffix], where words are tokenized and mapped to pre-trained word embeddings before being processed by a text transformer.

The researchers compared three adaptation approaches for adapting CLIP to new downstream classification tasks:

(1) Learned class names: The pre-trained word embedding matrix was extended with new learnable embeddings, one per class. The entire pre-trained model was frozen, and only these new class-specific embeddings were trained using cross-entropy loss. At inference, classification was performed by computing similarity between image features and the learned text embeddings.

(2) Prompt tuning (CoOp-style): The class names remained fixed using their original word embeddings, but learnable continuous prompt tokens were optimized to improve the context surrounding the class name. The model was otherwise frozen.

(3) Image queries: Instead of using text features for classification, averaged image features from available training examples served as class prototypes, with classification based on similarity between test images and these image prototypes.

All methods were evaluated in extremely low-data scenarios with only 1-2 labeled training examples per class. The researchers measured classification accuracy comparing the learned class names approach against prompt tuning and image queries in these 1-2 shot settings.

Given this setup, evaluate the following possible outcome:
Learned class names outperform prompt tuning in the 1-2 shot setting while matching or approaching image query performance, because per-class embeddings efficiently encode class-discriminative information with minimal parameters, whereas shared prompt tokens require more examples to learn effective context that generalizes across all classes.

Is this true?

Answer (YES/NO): NO